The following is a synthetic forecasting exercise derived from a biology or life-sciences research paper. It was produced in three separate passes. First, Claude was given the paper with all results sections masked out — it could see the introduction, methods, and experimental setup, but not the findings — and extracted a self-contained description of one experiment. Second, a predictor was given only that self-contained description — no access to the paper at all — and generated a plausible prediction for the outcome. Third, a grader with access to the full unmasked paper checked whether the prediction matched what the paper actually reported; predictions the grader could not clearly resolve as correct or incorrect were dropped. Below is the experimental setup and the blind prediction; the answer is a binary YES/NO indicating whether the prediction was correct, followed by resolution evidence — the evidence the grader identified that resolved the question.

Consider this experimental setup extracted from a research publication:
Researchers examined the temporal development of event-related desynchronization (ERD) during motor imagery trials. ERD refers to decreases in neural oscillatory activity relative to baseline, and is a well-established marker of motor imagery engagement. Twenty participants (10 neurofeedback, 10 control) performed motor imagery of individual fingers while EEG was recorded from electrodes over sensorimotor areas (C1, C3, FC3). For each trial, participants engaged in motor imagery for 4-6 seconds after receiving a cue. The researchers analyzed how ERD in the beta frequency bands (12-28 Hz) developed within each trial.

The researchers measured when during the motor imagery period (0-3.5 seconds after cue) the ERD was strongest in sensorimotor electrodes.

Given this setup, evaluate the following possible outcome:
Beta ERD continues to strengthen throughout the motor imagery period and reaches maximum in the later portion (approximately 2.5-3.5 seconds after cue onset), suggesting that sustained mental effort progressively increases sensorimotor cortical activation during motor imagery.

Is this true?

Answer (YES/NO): YES